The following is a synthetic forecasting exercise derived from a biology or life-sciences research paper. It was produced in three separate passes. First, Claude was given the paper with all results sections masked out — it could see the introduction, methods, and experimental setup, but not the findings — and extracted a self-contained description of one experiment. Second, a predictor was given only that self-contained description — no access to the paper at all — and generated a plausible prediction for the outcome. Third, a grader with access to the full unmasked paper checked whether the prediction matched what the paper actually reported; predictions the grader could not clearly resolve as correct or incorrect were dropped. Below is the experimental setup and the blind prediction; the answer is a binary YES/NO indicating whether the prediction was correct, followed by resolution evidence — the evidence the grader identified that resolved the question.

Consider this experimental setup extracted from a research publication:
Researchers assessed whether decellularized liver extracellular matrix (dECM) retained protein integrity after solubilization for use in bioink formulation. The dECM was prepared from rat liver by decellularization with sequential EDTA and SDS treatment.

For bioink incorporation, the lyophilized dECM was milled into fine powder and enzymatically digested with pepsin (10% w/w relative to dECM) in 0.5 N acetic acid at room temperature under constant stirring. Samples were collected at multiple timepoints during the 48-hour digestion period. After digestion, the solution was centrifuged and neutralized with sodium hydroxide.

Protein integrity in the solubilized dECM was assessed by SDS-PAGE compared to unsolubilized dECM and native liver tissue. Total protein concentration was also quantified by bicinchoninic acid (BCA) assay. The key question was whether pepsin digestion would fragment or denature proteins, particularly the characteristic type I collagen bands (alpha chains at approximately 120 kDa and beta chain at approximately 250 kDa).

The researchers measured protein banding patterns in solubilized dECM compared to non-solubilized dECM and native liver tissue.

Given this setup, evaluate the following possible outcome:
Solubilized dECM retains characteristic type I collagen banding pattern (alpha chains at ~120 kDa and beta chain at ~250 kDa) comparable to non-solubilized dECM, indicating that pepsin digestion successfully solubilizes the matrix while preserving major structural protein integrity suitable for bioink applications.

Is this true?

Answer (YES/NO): YES